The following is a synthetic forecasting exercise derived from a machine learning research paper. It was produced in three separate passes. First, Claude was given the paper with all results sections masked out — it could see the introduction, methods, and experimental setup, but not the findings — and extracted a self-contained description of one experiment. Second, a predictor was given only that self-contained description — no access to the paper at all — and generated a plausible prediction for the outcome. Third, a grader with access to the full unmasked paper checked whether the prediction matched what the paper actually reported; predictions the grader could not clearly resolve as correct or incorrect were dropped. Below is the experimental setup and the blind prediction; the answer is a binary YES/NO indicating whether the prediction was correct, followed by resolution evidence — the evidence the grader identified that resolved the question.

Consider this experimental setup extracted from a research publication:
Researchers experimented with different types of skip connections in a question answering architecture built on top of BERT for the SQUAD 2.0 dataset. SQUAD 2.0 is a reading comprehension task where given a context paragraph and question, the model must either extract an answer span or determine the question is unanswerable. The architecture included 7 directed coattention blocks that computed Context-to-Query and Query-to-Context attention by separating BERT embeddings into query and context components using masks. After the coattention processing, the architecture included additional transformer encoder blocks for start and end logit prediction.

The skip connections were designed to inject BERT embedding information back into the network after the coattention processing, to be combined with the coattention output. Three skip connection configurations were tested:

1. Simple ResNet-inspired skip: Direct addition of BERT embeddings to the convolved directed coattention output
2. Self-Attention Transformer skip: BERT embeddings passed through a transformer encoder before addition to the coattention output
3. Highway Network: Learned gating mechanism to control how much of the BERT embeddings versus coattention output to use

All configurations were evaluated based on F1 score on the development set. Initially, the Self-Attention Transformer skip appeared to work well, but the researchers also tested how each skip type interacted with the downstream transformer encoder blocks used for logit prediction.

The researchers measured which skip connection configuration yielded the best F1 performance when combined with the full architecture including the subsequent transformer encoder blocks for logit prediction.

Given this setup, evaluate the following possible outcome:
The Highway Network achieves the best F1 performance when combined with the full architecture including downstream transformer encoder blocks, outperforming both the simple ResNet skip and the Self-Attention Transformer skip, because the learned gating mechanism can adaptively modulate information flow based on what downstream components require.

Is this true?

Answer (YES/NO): NO